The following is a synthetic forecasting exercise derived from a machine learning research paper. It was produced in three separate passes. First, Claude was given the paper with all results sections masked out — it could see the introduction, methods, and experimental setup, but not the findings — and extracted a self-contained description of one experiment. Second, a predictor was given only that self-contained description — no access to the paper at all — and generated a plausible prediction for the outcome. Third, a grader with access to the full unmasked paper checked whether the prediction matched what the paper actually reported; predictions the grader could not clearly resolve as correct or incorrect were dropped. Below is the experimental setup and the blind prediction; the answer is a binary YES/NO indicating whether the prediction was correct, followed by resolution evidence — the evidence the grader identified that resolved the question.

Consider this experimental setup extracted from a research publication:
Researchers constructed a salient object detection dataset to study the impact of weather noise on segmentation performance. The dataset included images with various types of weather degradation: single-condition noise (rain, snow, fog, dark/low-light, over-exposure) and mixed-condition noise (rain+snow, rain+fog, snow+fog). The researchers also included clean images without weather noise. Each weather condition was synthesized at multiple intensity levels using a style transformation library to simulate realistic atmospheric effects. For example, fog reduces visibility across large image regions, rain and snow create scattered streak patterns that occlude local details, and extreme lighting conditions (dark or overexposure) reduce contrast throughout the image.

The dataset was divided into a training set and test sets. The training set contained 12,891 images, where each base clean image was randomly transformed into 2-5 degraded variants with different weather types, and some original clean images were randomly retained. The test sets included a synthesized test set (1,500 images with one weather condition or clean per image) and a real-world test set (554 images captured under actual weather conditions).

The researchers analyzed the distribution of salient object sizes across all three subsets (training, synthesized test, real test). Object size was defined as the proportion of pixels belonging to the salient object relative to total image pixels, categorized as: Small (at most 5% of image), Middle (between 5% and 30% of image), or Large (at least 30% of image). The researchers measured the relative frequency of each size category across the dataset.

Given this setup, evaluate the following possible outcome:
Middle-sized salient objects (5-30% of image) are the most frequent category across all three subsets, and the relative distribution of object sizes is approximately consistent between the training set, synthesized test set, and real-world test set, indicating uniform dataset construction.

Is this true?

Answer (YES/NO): NO